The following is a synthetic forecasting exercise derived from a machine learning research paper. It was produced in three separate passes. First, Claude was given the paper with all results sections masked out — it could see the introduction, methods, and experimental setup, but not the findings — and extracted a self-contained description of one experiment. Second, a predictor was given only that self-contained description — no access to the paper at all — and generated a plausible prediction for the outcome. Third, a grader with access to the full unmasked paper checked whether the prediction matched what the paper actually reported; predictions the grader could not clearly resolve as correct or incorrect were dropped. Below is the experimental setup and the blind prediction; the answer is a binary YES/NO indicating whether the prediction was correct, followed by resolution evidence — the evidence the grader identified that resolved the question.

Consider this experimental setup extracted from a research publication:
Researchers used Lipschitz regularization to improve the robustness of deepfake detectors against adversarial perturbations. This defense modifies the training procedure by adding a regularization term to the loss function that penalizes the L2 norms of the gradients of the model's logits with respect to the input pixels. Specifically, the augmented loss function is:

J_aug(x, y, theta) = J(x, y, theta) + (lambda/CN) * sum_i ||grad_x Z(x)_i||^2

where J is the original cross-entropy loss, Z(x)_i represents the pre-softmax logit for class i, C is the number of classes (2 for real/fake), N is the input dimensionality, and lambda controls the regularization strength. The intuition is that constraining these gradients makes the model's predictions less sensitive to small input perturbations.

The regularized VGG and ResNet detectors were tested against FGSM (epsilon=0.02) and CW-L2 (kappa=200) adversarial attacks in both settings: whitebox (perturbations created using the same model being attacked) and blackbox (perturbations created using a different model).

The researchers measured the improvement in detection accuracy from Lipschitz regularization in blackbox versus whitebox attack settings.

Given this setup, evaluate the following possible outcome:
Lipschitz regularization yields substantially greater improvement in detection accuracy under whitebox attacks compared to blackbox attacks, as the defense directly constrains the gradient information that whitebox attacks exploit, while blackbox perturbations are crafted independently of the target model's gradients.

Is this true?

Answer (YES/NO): NO